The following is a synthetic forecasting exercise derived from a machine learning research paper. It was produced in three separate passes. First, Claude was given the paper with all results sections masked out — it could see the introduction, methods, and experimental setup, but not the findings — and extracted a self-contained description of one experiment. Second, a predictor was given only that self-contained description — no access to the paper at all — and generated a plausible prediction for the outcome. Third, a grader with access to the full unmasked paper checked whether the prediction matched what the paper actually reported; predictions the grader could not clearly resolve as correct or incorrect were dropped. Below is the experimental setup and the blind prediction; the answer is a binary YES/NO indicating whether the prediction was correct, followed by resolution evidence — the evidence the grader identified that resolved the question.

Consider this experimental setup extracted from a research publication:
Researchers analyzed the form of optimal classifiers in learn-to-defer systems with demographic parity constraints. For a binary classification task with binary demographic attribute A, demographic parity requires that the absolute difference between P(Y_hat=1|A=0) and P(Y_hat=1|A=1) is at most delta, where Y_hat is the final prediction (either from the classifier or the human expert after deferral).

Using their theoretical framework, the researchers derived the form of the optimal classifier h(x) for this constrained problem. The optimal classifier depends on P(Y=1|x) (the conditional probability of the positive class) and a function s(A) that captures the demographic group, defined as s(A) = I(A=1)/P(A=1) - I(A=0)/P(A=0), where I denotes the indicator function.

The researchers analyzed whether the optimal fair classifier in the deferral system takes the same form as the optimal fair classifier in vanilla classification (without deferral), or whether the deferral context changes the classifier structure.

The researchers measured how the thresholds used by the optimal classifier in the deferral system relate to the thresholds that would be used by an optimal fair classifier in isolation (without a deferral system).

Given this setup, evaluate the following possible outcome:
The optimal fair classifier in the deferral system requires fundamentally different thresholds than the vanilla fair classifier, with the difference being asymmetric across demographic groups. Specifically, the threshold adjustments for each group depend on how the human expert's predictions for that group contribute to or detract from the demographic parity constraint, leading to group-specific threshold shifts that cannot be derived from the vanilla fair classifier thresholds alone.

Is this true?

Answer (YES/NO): NO